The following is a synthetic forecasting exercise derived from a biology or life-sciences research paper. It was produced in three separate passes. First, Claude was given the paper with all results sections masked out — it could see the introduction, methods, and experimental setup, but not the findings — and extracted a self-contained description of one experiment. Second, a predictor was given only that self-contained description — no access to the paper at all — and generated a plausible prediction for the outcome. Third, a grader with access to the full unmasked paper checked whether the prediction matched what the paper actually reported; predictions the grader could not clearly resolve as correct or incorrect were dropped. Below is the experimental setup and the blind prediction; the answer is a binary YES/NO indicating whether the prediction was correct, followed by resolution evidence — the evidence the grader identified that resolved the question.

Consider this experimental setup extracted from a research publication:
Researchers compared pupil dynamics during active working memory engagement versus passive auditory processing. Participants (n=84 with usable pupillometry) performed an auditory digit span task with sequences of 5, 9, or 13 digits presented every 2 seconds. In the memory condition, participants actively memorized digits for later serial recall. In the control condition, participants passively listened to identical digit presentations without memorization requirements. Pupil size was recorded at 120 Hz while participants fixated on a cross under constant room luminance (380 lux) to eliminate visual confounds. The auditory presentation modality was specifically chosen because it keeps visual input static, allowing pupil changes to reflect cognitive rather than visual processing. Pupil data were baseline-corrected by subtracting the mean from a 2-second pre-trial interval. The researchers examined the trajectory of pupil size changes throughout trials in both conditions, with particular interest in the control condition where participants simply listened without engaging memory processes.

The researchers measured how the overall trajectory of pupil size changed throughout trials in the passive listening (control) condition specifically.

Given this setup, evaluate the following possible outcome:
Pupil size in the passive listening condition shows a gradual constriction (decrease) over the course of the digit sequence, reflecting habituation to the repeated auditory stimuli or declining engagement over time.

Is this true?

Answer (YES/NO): YES